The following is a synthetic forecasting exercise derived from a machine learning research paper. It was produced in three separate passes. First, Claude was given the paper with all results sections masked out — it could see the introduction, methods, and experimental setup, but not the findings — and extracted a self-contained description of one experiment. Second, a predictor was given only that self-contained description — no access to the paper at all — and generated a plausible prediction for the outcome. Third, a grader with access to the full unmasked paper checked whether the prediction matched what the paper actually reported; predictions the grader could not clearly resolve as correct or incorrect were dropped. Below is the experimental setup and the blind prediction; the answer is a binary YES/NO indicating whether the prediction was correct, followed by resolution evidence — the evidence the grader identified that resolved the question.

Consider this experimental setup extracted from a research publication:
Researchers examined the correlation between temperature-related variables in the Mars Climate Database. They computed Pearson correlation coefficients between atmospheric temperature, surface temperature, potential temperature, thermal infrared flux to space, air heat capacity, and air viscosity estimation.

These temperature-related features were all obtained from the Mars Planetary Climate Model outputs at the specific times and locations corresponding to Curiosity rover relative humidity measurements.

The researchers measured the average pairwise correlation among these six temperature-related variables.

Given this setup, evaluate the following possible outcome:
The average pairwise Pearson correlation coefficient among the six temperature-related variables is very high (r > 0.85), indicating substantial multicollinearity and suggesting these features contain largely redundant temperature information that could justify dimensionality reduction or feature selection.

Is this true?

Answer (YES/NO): YES